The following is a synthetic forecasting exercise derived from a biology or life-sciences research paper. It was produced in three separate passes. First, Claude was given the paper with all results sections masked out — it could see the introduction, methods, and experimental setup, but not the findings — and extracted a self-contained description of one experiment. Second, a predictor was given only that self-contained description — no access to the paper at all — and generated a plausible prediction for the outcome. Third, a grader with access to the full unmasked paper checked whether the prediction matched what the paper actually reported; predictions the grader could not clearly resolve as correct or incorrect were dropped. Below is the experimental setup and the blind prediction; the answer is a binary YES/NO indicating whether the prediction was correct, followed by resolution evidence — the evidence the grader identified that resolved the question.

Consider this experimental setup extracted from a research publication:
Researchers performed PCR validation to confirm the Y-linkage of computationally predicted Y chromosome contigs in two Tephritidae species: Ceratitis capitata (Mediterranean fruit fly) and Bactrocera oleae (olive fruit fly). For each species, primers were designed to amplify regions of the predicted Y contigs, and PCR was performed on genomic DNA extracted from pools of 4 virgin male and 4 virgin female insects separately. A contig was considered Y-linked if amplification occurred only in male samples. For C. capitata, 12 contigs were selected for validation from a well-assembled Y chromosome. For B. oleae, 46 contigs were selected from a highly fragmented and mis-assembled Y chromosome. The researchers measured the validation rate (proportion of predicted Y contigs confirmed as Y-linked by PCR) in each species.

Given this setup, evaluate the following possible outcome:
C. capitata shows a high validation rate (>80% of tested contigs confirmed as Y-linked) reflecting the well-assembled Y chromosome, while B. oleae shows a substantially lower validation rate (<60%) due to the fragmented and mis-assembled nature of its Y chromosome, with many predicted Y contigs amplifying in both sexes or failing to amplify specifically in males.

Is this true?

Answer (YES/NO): NO